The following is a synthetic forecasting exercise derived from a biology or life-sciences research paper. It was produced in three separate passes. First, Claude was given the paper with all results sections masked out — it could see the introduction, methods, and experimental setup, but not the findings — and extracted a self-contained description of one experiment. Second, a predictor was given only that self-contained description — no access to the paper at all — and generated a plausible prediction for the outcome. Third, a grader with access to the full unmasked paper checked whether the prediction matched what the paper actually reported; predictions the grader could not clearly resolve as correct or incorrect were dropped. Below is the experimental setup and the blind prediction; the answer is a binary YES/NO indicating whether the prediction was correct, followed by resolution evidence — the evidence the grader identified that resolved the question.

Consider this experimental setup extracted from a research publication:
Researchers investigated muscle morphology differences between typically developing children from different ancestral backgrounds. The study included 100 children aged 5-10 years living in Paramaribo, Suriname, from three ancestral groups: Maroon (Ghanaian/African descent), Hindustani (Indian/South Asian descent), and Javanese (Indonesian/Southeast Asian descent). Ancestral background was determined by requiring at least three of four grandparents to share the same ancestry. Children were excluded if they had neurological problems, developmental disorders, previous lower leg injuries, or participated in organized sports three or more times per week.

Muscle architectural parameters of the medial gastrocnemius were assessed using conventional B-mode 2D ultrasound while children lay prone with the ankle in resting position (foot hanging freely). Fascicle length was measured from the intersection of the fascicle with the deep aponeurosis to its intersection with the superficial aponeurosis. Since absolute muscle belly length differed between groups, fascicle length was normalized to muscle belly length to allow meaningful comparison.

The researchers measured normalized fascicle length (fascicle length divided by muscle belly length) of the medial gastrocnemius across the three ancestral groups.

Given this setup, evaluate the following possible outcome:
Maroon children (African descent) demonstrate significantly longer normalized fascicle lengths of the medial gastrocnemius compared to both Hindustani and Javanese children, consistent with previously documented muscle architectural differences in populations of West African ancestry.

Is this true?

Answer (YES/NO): NO